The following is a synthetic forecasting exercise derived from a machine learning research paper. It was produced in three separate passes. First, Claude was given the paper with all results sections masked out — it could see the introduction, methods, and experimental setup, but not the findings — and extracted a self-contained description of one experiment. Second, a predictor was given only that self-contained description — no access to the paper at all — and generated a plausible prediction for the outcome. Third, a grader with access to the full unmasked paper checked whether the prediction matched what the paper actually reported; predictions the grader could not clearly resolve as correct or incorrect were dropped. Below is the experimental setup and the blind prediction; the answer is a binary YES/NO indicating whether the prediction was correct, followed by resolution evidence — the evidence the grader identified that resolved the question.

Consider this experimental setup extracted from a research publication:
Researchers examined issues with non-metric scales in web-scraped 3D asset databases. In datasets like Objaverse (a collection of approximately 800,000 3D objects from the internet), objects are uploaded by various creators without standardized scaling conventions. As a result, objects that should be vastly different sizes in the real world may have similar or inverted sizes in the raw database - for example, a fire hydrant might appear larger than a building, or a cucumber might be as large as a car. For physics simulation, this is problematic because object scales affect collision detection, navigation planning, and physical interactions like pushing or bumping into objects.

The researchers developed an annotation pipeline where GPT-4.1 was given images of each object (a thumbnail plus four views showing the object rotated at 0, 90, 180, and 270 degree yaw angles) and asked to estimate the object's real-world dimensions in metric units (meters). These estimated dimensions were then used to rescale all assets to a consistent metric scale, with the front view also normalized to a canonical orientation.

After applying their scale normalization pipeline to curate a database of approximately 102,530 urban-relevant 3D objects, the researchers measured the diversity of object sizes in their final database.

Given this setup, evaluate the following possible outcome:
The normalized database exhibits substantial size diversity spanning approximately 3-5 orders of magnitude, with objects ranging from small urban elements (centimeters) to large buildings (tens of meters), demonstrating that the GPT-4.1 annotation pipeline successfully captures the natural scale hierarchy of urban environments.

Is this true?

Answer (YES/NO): NO